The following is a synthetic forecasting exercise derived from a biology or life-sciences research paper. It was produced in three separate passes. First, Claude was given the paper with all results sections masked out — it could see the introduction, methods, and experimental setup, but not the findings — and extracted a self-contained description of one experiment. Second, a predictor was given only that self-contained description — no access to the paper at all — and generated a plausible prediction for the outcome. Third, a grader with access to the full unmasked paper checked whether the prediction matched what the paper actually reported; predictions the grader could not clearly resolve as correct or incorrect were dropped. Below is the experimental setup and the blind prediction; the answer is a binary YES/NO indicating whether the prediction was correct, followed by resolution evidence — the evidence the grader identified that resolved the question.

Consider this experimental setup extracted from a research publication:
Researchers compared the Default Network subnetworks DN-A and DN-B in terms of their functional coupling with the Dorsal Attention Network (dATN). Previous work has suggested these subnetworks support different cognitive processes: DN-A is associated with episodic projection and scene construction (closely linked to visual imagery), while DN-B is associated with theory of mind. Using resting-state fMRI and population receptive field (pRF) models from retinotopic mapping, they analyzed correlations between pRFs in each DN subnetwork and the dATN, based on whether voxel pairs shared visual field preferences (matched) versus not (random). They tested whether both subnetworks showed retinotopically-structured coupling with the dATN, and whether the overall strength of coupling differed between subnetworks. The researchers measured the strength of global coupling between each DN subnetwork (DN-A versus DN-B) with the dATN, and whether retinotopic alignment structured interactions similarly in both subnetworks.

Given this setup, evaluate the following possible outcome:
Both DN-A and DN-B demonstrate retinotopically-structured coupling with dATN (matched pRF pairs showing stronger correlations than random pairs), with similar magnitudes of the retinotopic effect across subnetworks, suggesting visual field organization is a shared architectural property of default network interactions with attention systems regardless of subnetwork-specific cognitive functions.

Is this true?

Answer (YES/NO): YES